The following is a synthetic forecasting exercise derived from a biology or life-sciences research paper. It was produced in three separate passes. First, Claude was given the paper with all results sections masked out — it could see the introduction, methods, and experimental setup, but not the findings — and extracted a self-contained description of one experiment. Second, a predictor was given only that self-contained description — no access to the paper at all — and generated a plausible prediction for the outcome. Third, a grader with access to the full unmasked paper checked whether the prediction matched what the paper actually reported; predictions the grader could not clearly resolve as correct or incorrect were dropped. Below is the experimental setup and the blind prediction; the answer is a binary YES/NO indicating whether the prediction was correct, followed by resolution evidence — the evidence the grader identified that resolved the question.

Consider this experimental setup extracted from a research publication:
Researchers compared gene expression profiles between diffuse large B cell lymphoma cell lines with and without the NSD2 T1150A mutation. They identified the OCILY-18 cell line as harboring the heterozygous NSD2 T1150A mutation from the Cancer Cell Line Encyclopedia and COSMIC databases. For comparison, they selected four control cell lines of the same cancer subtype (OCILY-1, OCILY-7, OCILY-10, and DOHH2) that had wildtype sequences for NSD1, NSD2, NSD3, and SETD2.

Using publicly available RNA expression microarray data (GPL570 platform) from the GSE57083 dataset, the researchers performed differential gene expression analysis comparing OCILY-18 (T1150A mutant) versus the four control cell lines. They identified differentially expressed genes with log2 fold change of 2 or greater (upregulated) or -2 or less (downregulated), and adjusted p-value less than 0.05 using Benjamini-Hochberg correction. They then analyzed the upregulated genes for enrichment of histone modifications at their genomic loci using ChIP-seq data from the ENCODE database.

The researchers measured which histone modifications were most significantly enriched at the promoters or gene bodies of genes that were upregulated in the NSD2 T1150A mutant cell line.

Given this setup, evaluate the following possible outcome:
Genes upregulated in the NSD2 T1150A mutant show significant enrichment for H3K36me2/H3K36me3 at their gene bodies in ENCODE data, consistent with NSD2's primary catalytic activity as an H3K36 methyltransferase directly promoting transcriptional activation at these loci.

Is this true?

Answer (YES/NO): NO